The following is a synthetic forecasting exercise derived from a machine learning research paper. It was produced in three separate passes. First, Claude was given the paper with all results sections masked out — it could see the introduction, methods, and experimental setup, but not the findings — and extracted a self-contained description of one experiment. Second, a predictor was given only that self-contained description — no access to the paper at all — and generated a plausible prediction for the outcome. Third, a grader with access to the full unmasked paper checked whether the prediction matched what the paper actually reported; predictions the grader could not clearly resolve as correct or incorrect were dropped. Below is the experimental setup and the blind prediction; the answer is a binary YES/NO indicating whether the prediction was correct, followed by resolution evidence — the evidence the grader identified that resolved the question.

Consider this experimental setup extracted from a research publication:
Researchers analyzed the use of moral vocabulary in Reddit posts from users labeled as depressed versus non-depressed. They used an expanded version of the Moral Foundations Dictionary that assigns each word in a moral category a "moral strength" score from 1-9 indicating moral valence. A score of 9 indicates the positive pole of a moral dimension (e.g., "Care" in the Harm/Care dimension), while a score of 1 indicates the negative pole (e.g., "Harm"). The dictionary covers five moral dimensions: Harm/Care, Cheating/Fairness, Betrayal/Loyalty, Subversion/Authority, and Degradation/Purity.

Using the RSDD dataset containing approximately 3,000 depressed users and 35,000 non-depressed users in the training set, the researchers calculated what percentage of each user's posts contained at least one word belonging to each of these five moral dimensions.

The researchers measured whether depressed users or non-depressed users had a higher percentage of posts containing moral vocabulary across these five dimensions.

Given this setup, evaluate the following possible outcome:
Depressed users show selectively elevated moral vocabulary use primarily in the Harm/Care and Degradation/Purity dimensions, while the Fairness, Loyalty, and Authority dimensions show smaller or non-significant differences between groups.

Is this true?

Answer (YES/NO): NO